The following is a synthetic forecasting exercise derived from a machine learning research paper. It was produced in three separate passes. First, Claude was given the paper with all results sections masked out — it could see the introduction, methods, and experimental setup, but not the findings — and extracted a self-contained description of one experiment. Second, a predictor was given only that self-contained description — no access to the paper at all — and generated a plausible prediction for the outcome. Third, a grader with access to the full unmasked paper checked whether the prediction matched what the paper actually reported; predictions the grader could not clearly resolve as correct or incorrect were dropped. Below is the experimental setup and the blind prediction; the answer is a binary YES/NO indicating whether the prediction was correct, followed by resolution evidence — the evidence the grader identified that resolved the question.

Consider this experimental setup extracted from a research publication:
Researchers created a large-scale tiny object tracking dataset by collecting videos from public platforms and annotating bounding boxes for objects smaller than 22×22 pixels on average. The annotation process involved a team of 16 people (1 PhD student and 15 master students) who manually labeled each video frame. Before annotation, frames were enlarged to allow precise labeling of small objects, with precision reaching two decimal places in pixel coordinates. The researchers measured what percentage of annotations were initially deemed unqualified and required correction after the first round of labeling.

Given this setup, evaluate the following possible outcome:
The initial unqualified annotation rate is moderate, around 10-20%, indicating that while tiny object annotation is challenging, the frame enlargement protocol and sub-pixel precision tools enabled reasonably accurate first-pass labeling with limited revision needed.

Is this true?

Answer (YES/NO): NO